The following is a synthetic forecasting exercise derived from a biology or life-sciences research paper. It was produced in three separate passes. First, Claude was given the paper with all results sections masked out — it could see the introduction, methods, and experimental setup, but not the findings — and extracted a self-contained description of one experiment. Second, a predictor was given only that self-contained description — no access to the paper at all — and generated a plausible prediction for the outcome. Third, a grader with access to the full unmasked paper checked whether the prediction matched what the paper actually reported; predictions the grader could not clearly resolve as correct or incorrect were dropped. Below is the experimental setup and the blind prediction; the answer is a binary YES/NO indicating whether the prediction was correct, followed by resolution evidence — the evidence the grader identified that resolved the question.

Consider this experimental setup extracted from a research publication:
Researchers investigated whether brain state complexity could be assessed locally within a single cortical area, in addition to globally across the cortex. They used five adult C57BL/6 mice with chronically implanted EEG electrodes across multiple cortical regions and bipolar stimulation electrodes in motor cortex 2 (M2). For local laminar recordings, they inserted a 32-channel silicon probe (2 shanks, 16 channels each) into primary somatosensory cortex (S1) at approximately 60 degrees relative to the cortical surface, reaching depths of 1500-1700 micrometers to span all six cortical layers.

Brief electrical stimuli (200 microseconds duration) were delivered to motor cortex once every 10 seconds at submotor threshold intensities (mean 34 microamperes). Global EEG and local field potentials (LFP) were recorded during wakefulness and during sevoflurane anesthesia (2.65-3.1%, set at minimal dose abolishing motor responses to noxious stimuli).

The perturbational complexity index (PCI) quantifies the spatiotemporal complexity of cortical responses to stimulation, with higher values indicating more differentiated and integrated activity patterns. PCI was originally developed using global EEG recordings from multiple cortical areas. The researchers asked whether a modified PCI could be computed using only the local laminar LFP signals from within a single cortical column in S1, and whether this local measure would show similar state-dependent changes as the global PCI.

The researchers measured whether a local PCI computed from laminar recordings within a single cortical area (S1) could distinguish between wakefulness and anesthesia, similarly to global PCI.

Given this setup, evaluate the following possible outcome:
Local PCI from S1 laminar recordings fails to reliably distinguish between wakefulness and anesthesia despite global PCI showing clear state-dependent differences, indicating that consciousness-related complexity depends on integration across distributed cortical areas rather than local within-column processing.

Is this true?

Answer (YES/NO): NO